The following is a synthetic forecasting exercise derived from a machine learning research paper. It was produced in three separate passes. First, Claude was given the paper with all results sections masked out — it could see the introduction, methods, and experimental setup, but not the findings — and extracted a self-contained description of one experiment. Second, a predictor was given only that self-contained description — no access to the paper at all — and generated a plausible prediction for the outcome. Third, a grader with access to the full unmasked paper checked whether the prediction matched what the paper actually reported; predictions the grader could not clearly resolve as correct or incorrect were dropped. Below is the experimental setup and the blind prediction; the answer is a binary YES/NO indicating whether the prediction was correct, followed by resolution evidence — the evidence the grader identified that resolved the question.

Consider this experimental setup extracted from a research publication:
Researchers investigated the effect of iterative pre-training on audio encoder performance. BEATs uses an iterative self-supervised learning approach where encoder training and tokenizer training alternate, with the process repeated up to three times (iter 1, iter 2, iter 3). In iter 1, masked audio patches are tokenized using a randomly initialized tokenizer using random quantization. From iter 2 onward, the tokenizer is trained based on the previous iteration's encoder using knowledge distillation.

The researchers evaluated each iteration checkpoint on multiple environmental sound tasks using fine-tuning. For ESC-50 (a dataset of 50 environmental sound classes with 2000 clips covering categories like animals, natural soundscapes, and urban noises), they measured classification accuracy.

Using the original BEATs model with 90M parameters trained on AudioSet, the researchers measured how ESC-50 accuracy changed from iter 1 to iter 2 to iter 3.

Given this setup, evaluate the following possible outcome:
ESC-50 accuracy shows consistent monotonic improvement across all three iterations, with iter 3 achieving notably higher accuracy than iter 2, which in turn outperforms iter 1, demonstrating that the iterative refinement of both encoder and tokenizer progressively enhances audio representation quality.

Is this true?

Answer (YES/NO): NO